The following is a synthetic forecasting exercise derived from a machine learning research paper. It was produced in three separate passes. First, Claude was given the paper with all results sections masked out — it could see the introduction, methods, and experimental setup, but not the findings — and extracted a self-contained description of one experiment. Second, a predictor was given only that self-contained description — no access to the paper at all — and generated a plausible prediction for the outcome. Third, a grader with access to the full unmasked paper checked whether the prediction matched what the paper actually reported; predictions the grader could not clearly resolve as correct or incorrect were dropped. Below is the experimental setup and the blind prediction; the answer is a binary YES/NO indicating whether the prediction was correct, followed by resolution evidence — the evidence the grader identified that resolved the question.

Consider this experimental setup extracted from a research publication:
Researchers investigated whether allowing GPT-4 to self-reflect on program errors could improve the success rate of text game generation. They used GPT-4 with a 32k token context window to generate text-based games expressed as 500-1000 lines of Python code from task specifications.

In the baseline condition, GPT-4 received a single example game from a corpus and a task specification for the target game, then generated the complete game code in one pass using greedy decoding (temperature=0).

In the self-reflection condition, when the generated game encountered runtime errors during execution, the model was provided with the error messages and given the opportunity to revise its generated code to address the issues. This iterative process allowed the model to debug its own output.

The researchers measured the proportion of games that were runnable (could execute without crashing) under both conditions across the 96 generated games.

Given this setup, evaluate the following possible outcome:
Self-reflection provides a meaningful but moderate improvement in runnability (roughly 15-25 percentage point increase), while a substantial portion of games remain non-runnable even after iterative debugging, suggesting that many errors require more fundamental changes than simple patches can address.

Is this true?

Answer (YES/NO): NO